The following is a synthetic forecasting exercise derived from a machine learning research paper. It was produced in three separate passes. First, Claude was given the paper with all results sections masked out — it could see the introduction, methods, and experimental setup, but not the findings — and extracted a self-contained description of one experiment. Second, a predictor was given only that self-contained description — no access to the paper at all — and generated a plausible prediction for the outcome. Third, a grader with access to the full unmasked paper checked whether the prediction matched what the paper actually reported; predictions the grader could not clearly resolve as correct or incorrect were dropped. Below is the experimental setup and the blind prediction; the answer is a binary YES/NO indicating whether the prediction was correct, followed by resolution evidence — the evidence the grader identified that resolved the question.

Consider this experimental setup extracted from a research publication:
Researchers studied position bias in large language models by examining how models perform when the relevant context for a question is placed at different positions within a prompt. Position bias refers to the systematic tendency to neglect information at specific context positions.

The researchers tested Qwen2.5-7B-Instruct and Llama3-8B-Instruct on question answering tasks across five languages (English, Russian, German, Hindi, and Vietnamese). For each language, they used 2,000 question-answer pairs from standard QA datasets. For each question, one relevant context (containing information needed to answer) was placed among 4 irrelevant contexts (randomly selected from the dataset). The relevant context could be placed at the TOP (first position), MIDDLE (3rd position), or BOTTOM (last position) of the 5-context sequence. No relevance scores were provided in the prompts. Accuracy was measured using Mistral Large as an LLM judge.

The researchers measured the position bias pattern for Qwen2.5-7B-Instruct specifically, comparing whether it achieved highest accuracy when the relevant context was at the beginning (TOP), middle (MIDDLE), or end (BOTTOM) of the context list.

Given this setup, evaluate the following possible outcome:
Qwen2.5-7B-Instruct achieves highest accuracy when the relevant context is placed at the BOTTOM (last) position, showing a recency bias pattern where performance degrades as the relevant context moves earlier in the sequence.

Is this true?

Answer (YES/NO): NO